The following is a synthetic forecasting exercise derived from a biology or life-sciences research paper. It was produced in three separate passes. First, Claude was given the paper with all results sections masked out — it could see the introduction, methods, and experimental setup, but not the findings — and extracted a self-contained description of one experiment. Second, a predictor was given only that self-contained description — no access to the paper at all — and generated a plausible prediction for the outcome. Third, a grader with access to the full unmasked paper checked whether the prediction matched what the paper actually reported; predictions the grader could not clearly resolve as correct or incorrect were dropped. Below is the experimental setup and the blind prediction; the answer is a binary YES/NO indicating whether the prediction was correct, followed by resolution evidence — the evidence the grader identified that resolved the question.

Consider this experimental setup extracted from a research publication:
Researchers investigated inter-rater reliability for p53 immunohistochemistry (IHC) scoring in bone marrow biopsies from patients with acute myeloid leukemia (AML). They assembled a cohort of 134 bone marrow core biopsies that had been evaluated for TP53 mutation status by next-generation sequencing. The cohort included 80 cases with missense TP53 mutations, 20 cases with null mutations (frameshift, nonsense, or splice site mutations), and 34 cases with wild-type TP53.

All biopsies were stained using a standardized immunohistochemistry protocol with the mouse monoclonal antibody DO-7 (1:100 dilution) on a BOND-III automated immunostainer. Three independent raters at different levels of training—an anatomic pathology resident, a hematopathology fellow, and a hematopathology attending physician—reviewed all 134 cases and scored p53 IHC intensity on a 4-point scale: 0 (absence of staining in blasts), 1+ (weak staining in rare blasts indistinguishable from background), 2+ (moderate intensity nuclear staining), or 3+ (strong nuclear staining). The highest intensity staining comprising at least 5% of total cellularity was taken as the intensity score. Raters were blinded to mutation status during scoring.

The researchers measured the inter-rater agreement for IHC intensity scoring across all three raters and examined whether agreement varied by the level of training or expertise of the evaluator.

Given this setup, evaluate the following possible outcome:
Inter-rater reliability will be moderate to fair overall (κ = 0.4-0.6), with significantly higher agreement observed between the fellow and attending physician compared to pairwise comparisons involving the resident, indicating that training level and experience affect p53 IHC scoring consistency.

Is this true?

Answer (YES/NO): NO